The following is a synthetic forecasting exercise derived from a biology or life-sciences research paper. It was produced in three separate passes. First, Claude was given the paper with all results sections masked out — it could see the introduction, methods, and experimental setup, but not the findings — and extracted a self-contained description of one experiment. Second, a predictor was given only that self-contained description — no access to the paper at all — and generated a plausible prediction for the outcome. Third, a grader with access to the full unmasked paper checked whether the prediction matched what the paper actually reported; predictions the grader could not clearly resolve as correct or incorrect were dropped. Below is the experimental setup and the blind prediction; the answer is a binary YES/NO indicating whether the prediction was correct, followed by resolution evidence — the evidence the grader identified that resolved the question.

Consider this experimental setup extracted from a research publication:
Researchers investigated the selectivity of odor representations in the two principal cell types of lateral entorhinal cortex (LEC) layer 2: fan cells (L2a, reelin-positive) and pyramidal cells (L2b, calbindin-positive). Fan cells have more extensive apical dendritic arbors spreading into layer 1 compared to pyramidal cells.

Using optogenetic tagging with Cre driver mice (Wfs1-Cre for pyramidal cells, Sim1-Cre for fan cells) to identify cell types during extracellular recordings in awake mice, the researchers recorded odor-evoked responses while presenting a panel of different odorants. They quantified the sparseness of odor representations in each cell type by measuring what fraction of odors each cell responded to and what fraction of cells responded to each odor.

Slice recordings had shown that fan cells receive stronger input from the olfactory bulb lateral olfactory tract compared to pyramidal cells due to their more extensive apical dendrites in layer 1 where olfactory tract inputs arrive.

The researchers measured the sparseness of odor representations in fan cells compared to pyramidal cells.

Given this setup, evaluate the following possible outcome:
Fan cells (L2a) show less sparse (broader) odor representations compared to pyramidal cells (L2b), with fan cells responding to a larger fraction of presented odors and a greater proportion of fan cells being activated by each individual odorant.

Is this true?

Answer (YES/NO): NO